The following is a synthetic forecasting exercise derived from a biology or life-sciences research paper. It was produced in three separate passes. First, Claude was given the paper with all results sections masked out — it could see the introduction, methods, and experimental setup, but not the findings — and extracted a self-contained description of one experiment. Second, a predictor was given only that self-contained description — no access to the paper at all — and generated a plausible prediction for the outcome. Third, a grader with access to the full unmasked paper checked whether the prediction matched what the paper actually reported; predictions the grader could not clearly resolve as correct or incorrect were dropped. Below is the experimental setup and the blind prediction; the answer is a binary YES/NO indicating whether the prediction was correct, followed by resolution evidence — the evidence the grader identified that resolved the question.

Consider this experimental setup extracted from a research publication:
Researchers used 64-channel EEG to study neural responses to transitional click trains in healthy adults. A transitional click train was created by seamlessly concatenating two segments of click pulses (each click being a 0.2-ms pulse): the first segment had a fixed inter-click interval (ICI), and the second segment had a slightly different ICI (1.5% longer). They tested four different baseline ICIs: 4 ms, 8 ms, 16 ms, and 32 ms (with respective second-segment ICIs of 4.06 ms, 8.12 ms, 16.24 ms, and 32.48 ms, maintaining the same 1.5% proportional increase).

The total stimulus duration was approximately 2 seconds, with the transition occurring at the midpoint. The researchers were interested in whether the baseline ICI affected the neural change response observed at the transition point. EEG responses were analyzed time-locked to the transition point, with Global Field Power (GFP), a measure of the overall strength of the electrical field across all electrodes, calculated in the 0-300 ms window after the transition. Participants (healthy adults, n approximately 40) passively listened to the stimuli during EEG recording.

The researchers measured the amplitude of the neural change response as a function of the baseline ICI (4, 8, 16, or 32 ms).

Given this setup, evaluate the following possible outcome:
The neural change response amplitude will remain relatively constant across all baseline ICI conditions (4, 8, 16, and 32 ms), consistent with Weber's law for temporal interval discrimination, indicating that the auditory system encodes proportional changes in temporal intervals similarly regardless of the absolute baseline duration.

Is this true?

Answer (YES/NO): NO